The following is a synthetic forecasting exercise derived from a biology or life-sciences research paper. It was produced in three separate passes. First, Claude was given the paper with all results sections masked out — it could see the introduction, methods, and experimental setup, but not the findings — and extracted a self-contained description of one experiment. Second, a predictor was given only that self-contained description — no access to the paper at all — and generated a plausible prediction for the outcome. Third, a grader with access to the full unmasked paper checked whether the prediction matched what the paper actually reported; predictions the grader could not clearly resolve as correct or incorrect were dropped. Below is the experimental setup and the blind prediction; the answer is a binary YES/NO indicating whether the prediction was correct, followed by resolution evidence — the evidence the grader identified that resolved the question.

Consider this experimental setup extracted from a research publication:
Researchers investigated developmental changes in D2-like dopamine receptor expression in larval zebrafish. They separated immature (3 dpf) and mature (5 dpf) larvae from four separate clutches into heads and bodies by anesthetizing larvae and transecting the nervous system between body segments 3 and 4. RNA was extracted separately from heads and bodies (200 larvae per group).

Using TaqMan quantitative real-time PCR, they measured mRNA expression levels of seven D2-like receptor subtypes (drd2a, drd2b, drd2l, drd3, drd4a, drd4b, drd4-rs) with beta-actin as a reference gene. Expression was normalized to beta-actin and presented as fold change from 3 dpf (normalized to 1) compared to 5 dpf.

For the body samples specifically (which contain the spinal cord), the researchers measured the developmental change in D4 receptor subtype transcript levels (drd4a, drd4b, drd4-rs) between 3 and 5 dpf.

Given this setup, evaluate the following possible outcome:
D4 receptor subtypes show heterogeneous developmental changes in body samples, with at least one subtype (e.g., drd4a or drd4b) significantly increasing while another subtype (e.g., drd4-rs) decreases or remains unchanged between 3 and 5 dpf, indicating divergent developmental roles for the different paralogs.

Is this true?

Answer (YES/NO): NO